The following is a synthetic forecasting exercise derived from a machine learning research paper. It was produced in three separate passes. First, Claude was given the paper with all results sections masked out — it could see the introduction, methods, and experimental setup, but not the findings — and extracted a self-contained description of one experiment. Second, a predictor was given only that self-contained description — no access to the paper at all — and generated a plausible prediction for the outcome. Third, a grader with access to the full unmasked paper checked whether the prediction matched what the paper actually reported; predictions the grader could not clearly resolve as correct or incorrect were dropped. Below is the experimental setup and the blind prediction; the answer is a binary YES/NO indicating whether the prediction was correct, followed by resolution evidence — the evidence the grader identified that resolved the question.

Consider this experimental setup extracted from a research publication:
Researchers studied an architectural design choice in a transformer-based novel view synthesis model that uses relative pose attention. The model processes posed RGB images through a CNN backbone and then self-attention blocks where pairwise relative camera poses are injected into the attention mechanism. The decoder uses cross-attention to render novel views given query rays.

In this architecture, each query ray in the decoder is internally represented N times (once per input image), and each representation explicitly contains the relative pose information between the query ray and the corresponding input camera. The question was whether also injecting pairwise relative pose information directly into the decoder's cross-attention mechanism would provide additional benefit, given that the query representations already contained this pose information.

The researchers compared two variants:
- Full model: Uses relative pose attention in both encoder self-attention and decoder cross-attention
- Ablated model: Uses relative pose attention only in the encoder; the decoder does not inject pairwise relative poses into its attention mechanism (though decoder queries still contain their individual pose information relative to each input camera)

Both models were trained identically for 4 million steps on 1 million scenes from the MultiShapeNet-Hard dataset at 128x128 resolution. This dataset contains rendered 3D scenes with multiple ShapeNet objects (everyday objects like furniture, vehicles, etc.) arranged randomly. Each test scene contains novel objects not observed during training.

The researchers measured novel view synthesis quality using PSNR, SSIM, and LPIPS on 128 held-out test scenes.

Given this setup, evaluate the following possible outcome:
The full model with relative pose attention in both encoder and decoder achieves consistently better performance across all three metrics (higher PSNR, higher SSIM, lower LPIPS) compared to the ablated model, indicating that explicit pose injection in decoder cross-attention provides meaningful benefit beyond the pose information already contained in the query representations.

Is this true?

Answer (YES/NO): NO